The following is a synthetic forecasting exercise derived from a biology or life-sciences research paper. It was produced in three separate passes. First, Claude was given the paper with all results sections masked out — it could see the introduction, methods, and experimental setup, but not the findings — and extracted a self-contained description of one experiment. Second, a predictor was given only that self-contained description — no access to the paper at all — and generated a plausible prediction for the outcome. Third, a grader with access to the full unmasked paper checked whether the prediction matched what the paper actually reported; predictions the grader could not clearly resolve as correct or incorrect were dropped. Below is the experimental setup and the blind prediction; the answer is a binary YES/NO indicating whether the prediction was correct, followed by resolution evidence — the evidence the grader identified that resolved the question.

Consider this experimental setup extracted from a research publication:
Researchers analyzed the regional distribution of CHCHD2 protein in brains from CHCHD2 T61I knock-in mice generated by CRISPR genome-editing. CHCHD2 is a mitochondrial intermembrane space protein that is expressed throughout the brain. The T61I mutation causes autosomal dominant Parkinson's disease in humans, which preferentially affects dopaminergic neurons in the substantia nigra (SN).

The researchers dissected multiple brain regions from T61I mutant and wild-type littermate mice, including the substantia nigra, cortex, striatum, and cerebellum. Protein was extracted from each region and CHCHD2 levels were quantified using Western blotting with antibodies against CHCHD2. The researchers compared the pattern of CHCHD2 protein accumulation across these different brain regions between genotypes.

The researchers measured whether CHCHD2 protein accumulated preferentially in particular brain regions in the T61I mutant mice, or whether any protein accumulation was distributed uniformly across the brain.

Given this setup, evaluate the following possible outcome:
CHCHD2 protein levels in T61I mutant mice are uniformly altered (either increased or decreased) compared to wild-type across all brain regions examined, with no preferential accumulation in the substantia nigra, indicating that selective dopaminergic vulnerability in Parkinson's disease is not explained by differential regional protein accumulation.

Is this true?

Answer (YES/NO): NO